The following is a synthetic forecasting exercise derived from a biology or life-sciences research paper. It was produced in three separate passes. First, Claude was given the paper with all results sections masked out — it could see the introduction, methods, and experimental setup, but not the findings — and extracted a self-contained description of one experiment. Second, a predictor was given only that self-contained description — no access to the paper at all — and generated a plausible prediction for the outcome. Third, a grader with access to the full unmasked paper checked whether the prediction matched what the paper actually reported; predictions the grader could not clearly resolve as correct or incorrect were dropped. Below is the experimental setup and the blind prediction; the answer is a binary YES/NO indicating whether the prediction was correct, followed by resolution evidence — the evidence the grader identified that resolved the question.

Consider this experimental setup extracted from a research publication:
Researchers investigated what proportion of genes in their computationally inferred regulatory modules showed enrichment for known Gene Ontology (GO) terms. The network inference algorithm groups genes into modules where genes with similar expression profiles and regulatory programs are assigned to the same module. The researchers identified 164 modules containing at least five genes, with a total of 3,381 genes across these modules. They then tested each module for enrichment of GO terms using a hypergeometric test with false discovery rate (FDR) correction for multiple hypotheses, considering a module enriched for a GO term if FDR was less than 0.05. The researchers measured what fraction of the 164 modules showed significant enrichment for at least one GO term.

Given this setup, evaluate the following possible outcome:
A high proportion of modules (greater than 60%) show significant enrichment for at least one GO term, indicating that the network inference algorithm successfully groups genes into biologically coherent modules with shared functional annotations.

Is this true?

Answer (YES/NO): NO